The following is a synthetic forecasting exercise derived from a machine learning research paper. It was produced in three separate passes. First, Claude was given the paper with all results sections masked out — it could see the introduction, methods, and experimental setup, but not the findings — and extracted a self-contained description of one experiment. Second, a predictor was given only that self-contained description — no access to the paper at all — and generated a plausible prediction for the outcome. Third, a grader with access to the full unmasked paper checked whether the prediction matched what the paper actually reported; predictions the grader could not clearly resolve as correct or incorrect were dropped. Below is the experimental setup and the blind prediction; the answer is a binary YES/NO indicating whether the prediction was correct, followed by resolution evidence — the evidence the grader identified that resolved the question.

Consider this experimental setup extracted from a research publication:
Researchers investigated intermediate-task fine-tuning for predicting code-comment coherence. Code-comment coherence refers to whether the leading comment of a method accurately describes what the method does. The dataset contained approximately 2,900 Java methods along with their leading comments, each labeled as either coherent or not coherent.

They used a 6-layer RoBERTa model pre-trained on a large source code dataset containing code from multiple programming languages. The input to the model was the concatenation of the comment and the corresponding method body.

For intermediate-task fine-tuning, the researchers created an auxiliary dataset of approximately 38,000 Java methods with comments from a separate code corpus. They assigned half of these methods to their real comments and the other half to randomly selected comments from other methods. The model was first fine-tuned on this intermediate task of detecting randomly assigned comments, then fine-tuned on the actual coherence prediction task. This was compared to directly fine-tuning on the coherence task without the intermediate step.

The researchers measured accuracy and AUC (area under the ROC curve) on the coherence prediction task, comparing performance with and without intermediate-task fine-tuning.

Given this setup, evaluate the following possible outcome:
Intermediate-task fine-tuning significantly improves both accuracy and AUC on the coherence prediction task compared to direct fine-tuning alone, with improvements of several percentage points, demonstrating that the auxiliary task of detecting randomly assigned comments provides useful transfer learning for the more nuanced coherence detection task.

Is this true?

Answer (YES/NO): NO